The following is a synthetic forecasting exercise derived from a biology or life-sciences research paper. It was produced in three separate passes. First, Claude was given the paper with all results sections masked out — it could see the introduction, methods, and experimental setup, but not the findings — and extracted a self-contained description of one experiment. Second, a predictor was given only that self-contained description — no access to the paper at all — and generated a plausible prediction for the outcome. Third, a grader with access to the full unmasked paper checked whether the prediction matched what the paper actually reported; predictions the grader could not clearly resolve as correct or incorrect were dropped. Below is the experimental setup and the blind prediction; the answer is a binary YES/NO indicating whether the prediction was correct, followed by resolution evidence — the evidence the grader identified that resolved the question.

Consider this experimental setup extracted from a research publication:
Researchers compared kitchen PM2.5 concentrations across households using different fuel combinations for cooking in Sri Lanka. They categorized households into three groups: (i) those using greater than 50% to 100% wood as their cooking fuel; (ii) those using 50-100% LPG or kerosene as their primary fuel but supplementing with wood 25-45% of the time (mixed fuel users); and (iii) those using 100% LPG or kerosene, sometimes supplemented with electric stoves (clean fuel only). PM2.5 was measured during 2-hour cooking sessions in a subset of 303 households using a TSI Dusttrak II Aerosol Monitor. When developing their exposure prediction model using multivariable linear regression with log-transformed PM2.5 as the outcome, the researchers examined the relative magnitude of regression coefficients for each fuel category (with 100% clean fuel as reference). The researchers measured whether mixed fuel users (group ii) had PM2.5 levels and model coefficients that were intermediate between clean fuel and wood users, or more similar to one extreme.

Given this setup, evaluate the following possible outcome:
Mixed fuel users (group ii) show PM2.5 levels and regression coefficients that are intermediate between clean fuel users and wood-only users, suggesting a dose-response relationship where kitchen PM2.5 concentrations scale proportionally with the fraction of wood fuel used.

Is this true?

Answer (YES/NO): NO